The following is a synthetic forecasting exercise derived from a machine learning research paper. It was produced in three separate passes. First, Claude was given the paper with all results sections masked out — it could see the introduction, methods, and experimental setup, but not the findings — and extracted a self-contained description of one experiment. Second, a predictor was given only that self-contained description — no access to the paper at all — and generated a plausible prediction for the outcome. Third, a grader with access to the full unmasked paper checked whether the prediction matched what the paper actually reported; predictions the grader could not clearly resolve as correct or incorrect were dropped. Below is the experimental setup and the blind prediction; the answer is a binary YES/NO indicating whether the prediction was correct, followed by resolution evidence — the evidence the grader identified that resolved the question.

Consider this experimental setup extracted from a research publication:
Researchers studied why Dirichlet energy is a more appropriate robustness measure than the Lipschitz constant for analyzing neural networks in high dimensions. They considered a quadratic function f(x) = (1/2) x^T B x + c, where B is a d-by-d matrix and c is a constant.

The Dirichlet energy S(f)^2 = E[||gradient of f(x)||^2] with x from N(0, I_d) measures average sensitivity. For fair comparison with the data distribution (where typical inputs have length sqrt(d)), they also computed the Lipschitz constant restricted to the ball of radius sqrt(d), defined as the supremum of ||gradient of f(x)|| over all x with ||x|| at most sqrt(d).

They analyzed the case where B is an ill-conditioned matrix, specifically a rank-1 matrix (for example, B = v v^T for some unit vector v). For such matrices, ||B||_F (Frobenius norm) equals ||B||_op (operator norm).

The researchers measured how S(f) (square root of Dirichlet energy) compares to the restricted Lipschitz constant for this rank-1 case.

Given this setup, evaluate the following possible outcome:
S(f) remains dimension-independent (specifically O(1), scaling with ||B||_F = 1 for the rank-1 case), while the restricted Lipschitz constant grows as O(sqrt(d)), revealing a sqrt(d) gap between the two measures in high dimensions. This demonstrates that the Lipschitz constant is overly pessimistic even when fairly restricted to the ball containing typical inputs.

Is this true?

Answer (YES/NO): YES